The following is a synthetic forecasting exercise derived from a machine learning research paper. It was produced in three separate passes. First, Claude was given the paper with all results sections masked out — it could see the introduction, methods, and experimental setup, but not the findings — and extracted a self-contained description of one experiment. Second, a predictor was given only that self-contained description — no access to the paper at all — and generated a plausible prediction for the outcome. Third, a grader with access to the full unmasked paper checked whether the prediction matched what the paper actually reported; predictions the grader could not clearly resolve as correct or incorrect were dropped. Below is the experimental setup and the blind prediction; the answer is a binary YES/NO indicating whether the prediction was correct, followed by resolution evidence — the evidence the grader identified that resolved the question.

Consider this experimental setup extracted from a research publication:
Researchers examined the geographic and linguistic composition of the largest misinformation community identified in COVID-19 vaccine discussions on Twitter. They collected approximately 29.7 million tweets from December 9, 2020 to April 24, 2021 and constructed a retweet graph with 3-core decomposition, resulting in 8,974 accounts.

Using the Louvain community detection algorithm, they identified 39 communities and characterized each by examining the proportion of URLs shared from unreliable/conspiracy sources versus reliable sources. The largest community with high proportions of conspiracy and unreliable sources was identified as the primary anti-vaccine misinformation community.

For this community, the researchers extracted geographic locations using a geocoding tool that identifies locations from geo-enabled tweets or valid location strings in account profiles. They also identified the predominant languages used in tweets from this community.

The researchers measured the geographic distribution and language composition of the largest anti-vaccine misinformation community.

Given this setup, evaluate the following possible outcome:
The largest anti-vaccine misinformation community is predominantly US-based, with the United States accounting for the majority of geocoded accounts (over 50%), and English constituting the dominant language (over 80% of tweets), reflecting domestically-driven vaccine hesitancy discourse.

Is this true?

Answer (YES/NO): NO